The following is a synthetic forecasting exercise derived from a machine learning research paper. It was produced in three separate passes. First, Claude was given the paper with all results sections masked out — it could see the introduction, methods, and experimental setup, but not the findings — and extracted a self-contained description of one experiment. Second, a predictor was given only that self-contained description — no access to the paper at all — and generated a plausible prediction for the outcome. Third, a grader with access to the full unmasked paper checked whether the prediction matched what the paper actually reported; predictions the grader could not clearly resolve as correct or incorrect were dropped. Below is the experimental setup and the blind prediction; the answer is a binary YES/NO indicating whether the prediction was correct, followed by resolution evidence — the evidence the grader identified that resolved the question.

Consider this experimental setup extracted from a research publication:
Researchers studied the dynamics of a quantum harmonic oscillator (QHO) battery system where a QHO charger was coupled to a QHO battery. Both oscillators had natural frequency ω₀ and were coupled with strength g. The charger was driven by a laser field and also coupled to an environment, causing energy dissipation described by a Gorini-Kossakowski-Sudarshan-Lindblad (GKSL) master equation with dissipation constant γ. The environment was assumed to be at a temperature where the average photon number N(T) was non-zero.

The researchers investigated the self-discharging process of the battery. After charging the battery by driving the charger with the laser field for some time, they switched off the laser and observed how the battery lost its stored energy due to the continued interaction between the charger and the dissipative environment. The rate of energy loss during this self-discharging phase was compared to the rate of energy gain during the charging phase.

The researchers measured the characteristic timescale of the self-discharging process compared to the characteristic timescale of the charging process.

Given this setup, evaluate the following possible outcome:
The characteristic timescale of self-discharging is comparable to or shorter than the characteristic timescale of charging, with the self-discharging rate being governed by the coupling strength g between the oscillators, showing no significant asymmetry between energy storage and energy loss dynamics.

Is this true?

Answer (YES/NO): NO